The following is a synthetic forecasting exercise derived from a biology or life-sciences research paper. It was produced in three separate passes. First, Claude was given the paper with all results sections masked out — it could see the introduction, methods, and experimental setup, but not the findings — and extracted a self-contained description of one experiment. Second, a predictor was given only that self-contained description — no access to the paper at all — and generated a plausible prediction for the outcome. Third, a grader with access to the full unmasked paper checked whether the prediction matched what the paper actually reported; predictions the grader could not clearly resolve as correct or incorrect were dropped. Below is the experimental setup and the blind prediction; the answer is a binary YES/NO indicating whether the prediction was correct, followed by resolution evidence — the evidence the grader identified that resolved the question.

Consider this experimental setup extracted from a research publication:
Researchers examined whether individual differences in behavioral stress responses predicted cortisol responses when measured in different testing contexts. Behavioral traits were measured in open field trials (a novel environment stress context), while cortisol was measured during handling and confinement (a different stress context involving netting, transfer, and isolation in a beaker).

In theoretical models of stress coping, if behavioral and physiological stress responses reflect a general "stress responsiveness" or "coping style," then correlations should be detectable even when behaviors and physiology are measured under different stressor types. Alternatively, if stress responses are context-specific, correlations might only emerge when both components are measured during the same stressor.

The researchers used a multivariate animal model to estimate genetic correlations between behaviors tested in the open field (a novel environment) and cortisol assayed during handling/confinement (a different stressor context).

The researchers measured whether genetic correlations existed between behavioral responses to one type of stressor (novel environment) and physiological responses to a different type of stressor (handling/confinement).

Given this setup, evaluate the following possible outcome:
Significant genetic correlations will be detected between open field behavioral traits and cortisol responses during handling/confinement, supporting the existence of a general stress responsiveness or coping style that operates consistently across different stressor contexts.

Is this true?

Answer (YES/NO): YES